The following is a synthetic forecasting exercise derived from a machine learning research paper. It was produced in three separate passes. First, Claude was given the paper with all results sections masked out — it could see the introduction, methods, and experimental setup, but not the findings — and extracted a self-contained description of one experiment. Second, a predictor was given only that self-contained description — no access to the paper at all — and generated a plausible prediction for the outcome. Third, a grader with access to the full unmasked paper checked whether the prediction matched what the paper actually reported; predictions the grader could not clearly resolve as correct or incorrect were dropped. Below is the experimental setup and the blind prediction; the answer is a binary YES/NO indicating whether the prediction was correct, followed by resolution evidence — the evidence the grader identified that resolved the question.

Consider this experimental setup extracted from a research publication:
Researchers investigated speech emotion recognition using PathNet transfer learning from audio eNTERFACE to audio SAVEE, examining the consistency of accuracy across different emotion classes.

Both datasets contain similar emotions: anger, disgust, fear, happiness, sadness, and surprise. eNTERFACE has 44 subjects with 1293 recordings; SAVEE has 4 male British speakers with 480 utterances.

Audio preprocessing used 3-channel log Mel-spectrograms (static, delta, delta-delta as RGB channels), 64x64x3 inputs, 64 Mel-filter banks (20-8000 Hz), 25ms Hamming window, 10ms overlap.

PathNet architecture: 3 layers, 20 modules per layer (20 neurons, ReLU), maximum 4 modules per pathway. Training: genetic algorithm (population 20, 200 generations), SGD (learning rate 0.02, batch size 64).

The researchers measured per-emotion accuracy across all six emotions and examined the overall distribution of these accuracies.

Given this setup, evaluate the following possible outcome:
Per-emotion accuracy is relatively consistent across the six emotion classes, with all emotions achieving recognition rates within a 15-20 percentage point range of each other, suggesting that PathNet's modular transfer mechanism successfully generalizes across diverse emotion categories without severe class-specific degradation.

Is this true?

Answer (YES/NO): NO